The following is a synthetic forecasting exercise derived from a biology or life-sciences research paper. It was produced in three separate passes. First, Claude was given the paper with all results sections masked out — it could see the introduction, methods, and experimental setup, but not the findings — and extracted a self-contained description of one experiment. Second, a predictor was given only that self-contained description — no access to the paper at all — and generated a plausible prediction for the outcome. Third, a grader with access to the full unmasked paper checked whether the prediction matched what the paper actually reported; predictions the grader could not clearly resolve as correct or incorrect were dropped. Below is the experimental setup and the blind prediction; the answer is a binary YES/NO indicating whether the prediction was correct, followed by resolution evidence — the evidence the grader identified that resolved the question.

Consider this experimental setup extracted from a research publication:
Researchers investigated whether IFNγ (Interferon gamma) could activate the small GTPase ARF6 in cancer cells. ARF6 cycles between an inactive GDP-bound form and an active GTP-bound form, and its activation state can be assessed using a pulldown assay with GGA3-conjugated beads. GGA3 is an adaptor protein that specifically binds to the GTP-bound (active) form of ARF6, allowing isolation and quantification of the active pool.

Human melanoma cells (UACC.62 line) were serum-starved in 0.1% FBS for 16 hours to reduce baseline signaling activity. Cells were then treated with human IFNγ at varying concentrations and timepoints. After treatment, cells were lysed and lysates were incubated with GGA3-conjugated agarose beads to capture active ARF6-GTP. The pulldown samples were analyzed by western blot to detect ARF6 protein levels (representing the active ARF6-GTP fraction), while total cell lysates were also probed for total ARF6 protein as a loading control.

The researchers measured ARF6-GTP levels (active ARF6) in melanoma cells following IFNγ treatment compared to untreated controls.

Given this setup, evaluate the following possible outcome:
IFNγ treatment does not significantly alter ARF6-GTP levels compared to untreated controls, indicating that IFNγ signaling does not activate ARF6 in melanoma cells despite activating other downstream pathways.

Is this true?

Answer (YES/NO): NO